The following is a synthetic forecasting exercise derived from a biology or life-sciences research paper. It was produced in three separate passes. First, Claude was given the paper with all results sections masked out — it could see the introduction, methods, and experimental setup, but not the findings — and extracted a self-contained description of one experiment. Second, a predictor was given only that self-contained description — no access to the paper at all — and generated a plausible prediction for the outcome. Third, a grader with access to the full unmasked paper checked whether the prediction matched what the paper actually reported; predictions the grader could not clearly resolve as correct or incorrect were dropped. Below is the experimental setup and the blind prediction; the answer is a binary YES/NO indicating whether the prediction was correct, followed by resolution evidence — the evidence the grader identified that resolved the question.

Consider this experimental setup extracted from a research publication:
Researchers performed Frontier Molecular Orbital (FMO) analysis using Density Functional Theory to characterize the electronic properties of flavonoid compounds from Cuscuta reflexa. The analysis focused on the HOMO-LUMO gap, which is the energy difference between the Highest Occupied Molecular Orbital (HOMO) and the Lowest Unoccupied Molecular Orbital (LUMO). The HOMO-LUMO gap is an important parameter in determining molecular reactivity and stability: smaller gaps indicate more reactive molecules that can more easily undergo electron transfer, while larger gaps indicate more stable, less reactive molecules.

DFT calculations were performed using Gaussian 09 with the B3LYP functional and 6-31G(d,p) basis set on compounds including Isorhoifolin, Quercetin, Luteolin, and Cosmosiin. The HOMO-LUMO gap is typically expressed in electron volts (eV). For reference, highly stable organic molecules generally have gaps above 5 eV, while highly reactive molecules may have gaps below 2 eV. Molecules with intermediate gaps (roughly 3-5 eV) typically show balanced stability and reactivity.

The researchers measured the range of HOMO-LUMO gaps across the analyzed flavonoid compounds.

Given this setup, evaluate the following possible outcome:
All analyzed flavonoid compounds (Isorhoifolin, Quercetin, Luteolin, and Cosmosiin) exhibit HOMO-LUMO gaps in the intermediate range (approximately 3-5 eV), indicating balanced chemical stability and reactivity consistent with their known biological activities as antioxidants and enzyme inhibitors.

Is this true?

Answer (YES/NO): YES